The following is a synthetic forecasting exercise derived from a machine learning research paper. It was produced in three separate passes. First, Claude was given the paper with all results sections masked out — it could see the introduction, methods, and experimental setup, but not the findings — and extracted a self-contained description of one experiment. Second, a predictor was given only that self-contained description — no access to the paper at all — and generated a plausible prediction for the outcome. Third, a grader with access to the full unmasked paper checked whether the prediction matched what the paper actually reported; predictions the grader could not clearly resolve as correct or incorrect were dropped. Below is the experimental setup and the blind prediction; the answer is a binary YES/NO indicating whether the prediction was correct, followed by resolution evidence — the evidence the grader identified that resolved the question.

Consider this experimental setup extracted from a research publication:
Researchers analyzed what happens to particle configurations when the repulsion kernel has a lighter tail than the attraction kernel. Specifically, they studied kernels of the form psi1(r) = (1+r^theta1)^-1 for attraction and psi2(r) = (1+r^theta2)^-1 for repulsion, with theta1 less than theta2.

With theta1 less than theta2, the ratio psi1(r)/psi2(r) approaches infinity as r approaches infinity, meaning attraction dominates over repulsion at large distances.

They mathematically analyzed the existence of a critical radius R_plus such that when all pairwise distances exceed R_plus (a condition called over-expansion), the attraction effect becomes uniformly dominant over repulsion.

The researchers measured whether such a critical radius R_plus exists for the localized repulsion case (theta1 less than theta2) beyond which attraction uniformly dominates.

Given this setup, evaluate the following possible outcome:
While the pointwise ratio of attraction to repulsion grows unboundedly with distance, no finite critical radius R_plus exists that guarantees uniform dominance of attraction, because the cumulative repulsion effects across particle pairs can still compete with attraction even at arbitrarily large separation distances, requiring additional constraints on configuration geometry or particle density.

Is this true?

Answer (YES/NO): NO